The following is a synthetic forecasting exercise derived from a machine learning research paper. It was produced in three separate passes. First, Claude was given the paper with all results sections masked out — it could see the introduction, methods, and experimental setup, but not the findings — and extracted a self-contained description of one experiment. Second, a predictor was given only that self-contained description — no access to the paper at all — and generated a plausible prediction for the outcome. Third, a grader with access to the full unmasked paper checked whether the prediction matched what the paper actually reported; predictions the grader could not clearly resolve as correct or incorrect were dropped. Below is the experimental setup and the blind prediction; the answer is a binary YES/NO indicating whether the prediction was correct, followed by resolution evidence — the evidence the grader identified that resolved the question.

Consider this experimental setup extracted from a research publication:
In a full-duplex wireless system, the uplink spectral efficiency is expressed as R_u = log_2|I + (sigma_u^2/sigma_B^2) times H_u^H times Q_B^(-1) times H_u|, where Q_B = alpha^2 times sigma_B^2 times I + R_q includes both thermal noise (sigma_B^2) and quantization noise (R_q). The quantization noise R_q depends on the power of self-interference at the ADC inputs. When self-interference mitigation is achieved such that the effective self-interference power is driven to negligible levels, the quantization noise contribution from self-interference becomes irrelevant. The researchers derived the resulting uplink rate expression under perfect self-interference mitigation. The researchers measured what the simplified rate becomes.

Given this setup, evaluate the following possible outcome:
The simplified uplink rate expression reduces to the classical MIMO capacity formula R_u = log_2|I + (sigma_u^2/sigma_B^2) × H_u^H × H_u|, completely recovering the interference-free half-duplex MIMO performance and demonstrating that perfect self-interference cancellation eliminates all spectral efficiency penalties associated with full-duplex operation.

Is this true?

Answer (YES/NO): YES